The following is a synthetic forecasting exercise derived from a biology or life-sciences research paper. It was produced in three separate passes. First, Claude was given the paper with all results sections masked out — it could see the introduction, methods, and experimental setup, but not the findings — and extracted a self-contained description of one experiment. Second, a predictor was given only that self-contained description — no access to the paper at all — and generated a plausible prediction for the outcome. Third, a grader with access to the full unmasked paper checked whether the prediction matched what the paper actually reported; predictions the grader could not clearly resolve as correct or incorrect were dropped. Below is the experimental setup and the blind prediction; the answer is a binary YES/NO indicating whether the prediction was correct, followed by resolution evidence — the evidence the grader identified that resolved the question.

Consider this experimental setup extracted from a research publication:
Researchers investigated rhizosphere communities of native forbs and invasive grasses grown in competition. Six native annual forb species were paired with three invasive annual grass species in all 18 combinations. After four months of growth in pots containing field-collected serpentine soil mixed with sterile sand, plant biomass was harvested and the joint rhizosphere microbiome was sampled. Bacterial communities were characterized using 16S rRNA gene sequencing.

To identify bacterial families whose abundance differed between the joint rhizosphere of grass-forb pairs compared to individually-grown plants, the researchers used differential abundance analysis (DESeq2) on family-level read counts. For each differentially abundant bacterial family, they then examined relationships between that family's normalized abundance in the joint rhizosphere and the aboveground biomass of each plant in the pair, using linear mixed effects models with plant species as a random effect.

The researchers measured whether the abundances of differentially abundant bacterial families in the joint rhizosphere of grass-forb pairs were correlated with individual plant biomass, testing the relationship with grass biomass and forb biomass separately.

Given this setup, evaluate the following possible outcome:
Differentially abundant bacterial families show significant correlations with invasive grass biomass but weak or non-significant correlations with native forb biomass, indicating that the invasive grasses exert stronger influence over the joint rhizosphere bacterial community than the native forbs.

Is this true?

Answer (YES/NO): NO